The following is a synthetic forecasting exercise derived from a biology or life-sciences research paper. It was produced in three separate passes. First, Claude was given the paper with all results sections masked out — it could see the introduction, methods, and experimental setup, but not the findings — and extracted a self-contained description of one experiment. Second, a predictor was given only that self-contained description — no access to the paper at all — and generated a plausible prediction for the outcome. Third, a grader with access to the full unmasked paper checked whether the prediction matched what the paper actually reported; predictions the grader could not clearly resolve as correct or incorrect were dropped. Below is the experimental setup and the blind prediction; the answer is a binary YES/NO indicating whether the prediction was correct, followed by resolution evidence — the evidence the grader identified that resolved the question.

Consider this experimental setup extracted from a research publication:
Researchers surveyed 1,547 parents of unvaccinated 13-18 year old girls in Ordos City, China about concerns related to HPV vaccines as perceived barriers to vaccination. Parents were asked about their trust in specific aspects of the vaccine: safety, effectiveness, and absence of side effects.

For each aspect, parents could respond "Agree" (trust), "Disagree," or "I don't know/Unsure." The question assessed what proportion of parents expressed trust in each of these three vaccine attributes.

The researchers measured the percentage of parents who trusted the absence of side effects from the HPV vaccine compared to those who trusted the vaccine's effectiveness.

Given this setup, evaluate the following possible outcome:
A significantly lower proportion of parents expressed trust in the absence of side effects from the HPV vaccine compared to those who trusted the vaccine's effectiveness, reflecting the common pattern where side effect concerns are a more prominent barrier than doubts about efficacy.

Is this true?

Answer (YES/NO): YES